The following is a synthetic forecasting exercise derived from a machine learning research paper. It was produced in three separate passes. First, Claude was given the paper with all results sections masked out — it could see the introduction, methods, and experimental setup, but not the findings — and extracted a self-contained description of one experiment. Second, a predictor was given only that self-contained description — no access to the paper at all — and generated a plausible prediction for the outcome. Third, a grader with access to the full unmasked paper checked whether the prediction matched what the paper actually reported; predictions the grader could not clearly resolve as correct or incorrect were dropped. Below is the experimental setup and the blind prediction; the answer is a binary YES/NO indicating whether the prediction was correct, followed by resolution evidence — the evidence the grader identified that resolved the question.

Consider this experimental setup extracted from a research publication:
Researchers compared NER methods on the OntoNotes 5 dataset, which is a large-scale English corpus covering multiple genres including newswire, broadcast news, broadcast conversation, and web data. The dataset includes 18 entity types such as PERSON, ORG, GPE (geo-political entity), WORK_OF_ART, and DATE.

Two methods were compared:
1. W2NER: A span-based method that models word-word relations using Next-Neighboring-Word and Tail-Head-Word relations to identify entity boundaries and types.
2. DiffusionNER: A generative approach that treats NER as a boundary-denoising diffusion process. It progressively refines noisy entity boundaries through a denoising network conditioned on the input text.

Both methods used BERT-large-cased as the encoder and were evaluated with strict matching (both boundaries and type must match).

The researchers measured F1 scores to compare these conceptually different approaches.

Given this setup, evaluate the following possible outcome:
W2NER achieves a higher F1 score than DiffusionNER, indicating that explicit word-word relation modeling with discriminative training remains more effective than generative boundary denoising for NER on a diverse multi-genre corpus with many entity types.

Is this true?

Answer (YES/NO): NO